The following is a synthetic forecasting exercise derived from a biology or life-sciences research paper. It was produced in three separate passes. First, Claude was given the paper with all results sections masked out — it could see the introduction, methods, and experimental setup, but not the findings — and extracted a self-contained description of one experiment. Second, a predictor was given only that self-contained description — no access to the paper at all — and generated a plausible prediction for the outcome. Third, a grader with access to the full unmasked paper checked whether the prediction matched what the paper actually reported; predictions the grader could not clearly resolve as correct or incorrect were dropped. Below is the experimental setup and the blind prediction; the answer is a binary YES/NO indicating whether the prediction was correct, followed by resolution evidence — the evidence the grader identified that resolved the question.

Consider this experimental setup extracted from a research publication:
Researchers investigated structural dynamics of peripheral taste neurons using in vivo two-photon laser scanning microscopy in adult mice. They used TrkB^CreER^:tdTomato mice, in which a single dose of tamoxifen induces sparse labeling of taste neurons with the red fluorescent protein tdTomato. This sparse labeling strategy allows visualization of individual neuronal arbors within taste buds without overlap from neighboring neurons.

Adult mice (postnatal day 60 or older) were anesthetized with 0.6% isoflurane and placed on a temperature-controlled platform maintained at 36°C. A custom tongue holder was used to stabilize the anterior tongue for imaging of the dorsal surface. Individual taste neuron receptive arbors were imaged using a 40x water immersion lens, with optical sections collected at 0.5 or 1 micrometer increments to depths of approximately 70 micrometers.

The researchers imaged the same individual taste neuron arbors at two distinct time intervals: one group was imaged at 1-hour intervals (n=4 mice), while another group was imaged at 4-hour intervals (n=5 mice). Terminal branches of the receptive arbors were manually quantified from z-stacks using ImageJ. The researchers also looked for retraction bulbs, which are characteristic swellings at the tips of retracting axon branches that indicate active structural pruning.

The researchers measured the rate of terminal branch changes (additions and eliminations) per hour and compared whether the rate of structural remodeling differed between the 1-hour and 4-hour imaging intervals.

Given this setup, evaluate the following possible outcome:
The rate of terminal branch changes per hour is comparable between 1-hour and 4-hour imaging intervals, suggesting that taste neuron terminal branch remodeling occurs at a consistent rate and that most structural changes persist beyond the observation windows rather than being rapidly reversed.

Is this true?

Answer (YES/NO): YES